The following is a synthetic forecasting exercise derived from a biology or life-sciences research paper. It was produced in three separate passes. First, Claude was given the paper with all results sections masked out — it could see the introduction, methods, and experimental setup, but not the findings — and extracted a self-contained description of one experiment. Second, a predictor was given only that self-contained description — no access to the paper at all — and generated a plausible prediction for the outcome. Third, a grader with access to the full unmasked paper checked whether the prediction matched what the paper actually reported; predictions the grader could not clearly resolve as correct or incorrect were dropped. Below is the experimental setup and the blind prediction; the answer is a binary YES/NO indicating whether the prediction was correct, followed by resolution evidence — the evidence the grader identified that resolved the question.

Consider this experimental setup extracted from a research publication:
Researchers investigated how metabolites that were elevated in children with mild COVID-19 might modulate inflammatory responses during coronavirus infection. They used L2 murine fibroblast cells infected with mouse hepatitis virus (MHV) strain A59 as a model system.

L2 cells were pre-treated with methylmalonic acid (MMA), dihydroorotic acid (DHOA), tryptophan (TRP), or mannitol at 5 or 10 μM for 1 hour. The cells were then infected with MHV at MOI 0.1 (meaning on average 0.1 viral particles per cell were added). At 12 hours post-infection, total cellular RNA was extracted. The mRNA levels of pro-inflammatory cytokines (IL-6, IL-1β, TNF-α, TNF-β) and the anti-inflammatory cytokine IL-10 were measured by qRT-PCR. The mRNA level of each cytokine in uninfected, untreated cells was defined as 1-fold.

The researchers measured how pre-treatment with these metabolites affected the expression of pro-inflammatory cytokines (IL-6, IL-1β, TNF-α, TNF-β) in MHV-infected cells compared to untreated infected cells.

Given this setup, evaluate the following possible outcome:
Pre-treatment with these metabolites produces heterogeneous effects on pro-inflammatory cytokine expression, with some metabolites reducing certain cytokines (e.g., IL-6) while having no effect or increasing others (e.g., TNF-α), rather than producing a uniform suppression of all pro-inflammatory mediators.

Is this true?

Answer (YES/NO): YES